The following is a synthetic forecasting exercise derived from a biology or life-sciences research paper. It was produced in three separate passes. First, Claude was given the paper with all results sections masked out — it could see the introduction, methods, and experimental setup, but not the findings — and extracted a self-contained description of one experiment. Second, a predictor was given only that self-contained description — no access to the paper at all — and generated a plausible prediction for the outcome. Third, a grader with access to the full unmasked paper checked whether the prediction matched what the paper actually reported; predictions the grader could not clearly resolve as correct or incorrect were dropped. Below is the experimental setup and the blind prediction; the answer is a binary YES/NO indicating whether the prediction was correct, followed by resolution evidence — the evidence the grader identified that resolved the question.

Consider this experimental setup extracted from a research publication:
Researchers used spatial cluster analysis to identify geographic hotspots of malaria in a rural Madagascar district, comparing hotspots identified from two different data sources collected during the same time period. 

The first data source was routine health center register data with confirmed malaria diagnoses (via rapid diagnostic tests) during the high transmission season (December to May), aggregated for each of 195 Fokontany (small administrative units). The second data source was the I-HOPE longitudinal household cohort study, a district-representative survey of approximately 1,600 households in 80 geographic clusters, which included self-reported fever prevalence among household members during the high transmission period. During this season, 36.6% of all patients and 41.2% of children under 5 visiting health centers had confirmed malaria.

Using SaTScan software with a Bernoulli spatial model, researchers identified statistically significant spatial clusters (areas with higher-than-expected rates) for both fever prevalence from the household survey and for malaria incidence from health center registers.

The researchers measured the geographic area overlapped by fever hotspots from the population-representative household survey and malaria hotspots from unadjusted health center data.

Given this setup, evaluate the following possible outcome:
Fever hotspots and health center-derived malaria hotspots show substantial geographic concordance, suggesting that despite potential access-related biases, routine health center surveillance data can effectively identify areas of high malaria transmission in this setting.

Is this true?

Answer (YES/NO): NO